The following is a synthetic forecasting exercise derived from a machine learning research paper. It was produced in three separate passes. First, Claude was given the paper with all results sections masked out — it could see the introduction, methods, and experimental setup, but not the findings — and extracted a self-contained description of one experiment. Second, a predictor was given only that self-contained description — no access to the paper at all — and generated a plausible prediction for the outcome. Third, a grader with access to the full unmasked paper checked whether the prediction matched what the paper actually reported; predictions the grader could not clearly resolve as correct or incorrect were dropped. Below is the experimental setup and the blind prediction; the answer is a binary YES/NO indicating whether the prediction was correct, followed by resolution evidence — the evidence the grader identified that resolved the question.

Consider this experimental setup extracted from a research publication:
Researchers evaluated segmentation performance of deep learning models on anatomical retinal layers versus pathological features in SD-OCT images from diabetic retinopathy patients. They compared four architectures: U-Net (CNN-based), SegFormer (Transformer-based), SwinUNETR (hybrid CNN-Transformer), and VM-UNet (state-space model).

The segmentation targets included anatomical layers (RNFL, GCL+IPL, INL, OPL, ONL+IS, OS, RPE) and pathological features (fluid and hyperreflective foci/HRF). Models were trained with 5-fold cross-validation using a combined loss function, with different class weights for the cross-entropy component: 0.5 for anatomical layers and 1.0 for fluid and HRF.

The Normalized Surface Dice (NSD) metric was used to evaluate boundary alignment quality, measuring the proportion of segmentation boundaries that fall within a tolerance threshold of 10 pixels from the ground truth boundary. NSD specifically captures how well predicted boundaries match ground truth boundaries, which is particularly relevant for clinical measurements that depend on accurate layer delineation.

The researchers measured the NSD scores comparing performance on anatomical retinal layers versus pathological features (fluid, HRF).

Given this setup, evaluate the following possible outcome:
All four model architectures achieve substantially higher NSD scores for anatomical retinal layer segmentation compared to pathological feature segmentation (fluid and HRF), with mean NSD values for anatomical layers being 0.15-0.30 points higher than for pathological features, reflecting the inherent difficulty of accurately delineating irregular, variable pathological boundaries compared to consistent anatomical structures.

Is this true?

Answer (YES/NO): NO